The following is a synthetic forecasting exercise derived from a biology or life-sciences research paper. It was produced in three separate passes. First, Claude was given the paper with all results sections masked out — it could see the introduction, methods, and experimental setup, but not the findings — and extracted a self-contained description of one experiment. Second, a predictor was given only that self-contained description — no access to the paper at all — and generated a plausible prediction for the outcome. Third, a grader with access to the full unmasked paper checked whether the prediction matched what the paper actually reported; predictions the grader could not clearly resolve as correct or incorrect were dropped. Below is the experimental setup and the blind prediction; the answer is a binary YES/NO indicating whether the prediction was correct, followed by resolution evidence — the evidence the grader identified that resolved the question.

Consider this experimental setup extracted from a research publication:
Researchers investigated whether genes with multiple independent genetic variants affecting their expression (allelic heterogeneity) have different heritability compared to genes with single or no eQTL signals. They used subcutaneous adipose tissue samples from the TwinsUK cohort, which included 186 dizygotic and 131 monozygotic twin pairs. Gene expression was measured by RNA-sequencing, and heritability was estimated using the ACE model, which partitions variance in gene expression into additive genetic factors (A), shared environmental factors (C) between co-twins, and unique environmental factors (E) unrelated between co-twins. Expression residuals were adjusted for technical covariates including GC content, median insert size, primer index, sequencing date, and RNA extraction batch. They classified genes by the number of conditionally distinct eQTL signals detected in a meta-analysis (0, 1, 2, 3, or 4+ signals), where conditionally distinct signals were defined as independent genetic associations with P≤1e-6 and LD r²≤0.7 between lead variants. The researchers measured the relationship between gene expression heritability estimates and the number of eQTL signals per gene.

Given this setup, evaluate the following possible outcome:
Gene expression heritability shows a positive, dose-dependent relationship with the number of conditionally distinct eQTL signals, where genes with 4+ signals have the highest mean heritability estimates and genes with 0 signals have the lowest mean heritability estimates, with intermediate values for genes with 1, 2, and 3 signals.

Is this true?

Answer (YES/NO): YES